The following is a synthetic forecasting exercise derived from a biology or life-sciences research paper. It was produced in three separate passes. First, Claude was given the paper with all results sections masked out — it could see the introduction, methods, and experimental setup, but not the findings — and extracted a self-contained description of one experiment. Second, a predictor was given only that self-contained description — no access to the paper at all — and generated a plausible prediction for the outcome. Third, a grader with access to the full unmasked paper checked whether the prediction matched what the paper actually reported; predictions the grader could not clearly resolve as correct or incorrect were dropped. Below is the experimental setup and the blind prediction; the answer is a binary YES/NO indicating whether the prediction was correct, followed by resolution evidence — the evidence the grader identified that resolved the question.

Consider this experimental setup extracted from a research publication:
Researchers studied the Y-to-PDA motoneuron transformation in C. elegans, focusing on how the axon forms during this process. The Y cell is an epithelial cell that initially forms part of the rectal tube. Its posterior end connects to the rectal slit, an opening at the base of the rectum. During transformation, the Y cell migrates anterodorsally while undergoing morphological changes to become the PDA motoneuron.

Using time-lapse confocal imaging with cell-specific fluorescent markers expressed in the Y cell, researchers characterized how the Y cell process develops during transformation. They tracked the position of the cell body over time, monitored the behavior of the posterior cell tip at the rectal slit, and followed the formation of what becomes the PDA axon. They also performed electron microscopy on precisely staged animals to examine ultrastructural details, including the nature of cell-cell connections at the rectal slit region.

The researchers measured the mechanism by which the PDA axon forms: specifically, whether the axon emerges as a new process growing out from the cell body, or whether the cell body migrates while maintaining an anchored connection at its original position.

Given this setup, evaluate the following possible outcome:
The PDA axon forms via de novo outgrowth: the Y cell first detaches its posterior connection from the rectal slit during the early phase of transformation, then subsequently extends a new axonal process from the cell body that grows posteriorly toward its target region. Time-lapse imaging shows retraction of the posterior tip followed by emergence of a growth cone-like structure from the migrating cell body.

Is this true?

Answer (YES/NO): NO